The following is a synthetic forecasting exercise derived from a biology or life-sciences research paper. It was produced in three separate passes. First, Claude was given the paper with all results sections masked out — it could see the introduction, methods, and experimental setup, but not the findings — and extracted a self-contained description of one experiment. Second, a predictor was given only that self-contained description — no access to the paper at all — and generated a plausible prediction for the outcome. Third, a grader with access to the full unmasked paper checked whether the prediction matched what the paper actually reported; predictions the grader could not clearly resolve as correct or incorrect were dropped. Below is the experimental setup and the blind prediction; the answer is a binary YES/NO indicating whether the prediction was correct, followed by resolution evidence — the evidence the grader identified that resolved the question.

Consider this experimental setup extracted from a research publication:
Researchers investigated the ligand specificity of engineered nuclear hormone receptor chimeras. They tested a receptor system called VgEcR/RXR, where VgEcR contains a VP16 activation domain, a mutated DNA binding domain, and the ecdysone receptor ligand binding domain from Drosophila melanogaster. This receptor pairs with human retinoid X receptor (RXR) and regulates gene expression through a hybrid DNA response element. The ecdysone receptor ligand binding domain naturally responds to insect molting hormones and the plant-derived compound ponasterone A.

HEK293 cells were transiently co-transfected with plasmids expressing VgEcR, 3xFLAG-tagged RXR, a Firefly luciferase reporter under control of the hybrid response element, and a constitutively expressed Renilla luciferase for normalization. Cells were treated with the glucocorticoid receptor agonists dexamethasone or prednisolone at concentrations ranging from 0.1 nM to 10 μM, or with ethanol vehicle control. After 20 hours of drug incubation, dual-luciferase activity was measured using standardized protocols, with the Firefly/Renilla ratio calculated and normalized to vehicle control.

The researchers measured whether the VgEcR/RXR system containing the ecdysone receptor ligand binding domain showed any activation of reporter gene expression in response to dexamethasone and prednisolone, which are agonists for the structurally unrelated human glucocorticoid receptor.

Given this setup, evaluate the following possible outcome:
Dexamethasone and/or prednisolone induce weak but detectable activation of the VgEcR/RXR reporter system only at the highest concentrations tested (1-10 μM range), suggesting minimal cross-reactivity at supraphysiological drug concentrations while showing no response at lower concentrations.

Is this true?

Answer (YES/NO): NO